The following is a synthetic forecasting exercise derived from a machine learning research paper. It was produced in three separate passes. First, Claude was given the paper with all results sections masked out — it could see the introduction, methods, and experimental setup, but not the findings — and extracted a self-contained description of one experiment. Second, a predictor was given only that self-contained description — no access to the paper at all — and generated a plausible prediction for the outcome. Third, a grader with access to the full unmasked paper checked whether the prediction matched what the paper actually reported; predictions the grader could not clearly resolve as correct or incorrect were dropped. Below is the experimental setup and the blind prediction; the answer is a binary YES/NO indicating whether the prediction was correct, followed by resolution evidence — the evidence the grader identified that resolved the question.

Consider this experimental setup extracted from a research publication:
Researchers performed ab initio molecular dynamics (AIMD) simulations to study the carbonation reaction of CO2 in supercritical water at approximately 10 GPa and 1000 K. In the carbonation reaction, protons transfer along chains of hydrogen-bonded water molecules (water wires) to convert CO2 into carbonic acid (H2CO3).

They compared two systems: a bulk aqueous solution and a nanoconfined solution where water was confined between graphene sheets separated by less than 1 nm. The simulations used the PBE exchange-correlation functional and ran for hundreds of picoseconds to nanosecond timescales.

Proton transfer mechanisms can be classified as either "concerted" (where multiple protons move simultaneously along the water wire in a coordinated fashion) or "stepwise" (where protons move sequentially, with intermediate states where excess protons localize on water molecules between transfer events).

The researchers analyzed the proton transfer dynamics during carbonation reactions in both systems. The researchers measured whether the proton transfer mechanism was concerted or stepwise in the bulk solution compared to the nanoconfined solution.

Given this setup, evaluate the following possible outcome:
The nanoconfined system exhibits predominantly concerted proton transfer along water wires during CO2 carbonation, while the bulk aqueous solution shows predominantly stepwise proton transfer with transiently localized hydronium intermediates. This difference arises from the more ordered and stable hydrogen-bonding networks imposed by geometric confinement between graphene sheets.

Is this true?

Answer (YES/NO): NO